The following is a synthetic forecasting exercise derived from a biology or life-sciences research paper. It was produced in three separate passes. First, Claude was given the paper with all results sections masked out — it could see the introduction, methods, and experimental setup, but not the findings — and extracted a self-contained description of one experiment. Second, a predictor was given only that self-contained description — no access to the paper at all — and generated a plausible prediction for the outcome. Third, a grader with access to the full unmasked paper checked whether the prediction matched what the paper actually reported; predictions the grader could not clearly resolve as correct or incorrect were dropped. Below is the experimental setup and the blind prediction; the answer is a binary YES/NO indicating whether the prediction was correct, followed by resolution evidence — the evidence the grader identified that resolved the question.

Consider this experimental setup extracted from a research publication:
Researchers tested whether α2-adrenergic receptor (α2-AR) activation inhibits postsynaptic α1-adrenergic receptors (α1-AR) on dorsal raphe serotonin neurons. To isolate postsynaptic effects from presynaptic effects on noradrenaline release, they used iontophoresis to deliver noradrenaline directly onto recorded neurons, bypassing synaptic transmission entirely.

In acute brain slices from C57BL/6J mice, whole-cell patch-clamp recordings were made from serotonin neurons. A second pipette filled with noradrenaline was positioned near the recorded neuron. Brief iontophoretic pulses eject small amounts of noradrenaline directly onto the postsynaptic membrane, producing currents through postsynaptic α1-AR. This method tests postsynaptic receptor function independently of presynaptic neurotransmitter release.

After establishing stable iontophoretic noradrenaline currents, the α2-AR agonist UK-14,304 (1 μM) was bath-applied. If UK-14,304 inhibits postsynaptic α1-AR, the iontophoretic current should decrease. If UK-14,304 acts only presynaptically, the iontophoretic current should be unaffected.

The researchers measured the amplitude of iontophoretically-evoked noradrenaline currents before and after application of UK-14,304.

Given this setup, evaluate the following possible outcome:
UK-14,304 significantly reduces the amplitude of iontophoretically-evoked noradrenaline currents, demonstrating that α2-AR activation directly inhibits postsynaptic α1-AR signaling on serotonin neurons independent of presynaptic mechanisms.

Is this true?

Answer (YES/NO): NO